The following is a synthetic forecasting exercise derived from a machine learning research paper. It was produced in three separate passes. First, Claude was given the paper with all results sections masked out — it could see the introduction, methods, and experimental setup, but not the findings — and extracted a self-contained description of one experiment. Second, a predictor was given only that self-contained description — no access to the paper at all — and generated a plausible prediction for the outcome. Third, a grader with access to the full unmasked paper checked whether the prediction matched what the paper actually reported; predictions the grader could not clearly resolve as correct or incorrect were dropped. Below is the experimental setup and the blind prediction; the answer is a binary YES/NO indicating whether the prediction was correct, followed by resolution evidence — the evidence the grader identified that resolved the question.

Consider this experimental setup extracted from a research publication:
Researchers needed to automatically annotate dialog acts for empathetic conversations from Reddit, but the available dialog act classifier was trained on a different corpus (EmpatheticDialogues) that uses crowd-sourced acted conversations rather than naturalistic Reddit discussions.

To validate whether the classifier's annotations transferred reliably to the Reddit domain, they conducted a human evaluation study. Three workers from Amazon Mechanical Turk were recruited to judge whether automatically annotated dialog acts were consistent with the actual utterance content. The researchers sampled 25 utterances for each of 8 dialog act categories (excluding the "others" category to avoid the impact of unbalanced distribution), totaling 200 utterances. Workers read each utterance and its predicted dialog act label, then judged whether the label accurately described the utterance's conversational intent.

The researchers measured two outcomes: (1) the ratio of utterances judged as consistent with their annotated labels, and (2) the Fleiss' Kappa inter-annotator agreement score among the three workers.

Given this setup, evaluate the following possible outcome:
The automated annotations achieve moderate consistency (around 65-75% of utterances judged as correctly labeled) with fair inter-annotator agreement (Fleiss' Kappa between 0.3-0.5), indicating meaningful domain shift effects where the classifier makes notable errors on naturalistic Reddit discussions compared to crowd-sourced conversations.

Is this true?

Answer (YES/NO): NO